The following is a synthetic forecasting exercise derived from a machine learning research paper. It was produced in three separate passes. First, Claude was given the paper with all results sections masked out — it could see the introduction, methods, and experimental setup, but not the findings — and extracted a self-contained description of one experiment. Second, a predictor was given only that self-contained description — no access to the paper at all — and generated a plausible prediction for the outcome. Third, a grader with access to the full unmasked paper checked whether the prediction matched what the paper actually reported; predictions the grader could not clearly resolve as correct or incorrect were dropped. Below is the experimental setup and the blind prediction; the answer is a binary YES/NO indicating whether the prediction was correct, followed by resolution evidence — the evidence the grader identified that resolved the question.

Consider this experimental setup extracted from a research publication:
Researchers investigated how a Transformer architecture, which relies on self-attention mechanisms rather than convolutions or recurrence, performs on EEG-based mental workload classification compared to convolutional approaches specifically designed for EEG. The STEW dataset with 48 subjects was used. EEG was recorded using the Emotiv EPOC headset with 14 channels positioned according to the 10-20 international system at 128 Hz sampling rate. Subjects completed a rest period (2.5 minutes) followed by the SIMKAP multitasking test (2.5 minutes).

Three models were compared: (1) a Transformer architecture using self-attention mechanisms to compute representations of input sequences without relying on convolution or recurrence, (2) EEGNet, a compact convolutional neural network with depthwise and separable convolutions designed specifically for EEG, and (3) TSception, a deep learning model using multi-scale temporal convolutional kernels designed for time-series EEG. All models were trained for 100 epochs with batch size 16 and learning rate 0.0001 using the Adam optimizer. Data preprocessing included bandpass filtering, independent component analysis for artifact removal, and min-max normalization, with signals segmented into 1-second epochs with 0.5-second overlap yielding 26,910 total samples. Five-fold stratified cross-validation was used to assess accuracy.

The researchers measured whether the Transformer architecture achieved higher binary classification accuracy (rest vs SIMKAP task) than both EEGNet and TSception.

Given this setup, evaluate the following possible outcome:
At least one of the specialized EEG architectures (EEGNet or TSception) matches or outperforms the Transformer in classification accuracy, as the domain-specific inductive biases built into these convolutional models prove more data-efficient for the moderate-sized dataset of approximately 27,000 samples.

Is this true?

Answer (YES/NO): NO